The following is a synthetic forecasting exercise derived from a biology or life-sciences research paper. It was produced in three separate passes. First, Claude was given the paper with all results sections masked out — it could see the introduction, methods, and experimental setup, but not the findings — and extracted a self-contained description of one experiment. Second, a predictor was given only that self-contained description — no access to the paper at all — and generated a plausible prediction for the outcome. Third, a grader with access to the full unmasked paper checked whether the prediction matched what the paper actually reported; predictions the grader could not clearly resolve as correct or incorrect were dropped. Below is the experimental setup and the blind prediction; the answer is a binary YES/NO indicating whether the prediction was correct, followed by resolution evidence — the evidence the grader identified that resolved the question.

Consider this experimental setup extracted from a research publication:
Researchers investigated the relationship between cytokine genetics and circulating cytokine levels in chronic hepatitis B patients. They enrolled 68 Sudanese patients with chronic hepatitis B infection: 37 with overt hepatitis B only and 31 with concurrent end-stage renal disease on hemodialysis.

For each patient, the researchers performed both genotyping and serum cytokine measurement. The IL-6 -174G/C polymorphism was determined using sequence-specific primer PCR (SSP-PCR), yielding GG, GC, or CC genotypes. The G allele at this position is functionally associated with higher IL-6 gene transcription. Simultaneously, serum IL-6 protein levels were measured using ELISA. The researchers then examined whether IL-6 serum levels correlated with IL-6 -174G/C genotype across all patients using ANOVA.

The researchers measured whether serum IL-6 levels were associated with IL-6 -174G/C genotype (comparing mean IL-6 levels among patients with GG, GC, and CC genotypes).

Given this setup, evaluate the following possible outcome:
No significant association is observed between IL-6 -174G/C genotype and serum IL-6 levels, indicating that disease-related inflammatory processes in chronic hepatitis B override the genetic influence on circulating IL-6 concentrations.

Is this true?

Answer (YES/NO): YES